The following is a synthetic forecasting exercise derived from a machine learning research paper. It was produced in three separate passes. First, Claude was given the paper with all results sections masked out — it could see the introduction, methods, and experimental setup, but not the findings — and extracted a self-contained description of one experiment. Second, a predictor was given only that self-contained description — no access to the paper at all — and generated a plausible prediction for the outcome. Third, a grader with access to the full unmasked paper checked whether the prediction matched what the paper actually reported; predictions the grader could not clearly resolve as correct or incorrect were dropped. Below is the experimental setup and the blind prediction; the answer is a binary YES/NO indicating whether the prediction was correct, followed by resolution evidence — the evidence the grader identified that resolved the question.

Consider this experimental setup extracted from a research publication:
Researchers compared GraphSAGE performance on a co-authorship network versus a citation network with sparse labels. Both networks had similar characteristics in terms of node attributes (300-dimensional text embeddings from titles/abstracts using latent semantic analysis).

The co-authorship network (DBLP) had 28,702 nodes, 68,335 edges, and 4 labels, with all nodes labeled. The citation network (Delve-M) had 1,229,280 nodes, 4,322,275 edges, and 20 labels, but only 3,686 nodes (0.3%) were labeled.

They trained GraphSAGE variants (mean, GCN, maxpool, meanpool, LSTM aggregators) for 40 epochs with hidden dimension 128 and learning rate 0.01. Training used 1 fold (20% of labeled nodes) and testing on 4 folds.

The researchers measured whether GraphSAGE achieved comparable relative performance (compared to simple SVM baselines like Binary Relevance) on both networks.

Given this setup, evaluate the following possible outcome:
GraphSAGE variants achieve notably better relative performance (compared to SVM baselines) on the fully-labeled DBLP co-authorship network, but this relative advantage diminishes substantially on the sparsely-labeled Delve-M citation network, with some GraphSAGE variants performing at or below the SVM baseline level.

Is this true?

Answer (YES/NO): NO